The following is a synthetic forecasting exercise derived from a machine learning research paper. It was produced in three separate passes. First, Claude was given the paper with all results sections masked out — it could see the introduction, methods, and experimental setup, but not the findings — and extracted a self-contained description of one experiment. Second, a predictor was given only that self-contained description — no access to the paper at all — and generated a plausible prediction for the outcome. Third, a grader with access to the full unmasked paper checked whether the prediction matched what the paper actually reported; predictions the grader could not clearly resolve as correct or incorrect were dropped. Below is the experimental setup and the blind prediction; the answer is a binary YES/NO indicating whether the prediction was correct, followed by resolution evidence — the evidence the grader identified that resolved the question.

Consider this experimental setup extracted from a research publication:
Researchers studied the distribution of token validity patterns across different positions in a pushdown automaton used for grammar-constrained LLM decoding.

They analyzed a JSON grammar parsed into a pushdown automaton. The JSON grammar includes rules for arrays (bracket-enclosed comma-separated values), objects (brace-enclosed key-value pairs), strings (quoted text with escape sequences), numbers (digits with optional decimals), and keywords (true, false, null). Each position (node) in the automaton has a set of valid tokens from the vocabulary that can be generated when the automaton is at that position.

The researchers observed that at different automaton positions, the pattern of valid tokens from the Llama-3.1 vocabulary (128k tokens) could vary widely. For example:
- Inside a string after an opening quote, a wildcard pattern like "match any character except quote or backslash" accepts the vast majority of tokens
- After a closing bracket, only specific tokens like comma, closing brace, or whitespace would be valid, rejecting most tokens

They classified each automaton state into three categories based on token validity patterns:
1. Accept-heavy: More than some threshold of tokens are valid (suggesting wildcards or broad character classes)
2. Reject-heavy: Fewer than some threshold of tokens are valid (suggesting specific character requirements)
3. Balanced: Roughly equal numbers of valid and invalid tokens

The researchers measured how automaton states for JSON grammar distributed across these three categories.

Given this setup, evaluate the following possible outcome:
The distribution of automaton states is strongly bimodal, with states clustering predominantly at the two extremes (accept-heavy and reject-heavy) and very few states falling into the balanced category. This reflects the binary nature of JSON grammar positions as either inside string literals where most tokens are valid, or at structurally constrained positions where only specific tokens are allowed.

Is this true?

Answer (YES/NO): YES